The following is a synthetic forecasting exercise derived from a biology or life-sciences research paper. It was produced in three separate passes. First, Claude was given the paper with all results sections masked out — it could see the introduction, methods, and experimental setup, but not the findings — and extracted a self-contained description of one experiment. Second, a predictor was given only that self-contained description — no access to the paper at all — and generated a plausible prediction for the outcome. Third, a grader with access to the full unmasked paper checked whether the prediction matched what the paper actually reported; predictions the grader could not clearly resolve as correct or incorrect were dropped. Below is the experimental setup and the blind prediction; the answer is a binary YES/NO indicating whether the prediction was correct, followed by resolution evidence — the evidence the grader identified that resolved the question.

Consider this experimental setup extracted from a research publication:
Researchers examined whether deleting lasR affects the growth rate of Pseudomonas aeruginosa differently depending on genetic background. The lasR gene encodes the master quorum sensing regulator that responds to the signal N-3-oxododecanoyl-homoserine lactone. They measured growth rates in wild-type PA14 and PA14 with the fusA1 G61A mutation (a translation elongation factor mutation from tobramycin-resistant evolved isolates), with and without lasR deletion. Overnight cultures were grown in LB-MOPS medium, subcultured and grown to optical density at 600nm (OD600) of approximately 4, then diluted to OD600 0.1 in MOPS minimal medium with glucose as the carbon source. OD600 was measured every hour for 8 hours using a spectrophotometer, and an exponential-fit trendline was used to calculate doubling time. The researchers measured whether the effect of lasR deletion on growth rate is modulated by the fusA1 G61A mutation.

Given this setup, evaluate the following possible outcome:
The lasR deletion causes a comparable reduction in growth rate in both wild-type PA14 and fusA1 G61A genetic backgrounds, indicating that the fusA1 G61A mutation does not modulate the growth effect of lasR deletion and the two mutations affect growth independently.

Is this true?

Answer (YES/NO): NO